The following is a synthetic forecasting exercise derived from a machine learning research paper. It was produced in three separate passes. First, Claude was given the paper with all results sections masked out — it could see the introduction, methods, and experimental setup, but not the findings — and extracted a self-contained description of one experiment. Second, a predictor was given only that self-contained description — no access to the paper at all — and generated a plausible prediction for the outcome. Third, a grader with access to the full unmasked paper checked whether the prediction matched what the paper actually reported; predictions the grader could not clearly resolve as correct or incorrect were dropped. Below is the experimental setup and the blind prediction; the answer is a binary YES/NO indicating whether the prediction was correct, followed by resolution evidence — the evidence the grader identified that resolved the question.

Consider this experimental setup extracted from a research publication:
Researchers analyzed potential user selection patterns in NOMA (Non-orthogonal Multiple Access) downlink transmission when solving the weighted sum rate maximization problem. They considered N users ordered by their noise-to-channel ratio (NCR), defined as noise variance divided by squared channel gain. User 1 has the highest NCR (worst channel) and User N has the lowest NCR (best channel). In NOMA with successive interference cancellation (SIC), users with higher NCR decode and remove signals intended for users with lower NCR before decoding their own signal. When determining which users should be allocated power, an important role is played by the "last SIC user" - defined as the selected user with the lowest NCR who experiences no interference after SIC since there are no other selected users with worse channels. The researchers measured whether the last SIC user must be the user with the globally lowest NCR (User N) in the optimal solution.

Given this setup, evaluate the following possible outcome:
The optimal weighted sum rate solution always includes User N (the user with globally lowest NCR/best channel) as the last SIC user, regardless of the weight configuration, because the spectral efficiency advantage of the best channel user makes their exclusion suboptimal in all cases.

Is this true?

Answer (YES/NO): NO